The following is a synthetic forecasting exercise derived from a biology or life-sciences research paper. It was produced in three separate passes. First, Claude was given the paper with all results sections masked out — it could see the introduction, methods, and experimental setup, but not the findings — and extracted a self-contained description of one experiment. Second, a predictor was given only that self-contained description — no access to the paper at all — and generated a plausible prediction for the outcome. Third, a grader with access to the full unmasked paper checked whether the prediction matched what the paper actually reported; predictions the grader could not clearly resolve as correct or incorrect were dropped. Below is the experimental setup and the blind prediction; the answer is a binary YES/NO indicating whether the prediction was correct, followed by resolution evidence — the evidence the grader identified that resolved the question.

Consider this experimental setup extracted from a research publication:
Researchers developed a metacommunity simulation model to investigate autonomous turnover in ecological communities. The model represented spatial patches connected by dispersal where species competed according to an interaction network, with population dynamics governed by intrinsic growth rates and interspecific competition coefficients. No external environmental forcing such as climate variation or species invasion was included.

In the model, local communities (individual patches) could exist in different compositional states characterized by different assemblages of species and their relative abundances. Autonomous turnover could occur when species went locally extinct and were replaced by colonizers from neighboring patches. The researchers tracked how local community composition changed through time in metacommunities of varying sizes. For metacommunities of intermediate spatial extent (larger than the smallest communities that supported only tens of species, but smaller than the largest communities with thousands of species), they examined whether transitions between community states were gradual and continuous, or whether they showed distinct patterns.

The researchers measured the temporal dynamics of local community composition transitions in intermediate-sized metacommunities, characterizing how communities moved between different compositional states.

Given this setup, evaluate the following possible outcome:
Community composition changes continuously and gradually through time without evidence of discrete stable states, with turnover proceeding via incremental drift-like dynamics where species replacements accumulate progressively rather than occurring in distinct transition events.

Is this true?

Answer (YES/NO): NO